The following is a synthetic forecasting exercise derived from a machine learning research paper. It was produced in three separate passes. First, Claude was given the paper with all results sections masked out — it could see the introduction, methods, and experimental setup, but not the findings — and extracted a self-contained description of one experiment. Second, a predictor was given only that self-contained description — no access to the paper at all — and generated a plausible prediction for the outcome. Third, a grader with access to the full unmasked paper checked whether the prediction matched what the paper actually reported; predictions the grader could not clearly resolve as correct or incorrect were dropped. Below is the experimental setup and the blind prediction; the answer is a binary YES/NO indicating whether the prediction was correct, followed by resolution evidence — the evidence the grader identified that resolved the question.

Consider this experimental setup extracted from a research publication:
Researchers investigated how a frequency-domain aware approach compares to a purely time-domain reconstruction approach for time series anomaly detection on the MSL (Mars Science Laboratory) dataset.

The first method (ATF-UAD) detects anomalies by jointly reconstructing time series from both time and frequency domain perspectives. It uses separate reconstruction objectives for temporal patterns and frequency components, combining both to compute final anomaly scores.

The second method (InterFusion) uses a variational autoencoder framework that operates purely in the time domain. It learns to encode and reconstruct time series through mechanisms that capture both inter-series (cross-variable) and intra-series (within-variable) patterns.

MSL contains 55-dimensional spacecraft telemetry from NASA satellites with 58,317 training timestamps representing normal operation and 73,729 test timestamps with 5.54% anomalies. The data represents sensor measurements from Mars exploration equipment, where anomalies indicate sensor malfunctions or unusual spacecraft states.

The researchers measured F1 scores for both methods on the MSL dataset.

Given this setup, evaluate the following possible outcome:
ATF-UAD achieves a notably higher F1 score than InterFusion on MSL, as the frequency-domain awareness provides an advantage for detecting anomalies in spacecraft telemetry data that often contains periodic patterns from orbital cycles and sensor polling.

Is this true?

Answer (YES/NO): YES